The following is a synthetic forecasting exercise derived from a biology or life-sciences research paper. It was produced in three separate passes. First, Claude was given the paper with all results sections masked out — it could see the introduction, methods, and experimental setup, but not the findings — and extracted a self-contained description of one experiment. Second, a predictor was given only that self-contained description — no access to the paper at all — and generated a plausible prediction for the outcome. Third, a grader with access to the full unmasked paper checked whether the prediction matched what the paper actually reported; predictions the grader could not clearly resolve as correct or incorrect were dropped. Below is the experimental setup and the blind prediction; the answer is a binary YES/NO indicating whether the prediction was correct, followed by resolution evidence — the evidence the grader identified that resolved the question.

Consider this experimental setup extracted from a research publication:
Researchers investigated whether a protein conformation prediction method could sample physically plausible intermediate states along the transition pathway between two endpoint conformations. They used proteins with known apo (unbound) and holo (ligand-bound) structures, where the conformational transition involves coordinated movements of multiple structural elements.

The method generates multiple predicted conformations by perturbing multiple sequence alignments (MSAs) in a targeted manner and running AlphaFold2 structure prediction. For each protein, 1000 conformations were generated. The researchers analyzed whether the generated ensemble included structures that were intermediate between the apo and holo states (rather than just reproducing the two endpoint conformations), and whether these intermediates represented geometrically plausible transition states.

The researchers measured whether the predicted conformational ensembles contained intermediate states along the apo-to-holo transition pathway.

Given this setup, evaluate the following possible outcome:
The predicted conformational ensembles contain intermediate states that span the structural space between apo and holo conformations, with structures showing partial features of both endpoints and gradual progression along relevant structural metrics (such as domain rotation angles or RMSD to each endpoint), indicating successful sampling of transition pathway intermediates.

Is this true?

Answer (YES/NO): YES